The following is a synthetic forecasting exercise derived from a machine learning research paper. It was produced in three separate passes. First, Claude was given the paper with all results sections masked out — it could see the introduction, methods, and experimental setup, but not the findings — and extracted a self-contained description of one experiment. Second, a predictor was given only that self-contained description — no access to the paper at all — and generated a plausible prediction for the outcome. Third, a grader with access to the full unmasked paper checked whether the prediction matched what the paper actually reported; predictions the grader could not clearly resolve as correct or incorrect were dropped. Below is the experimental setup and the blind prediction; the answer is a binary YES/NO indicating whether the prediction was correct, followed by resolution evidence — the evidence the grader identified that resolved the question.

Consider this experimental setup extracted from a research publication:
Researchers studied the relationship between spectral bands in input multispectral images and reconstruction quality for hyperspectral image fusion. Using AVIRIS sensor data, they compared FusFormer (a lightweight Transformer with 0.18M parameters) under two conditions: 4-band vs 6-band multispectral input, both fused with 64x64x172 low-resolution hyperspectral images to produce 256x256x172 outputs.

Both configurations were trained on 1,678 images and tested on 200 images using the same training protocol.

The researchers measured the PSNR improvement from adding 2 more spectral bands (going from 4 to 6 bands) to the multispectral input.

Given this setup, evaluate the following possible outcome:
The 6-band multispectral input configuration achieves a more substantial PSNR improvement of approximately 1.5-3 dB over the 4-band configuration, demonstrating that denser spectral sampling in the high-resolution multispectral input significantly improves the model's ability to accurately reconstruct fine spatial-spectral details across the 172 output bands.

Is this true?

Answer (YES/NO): NO